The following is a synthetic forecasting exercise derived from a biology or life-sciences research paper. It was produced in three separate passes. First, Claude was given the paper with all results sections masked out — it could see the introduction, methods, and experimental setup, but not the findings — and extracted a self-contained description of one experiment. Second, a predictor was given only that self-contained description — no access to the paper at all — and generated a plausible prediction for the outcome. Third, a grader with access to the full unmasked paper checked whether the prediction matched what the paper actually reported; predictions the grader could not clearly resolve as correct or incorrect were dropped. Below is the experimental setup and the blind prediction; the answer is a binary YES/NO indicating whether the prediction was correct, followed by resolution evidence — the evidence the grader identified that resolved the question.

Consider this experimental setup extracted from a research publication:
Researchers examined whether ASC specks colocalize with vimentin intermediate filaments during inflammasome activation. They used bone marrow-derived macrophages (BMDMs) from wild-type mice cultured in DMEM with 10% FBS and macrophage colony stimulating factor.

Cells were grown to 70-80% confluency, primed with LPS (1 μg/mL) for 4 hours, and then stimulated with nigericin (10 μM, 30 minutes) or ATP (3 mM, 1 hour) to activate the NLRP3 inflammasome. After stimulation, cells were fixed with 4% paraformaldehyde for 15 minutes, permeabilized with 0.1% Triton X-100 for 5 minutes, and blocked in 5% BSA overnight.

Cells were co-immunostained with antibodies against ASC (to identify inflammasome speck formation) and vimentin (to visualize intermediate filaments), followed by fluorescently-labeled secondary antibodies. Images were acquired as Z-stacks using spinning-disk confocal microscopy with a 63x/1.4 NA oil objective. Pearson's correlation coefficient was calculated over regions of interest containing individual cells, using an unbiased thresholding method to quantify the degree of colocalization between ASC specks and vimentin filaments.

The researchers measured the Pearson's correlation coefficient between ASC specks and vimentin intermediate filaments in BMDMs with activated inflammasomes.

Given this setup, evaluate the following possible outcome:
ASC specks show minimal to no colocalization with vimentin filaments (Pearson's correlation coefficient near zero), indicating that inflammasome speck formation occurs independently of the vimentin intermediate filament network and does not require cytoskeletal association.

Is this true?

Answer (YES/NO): YES